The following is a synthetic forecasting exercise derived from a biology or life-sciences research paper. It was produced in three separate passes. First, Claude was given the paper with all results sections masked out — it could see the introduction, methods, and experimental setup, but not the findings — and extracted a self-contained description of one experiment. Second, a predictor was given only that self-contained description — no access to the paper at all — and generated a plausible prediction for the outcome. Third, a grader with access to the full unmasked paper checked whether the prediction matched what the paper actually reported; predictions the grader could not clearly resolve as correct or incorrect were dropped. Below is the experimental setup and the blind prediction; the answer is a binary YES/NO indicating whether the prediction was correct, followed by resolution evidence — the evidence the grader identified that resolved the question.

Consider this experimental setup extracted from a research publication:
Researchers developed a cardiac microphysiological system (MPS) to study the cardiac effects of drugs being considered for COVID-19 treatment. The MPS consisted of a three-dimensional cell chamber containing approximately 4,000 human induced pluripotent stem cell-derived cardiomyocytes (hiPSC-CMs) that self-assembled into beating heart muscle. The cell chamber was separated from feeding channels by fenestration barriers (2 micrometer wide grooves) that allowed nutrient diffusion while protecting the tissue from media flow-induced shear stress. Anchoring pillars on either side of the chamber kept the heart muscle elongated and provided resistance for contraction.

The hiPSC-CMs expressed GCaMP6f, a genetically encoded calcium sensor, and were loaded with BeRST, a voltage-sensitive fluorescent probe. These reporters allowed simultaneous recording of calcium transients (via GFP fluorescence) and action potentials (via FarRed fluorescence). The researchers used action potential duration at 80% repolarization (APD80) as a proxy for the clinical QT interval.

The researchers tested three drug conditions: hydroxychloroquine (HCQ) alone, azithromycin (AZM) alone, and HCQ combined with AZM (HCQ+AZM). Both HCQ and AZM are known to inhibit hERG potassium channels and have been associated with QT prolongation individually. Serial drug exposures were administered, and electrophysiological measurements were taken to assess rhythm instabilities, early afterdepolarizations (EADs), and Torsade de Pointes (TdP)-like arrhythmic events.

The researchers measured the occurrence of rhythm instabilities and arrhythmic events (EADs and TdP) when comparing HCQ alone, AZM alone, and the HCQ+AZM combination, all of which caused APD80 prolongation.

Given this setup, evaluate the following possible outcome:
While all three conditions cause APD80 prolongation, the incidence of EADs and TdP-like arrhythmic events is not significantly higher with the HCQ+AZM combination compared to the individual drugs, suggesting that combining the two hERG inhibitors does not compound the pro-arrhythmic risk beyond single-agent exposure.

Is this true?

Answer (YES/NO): YES